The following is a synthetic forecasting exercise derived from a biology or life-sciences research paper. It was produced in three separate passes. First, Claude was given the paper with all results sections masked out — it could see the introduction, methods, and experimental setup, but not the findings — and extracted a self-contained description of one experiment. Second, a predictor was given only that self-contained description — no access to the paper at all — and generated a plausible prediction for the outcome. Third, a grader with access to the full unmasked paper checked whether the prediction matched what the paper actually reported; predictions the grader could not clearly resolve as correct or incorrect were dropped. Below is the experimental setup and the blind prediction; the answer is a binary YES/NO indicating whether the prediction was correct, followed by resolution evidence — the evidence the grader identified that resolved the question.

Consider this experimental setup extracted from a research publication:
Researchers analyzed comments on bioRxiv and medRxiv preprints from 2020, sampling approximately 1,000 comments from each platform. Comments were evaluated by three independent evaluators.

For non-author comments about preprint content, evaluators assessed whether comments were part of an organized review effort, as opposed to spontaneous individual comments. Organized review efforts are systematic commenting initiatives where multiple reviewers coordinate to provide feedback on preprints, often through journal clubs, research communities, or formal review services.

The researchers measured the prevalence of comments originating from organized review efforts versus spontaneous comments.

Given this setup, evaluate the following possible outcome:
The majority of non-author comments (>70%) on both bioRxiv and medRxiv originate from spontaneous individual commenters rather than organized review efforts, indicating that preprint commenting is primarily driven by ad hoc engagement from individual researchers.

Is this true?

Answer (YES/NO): YES